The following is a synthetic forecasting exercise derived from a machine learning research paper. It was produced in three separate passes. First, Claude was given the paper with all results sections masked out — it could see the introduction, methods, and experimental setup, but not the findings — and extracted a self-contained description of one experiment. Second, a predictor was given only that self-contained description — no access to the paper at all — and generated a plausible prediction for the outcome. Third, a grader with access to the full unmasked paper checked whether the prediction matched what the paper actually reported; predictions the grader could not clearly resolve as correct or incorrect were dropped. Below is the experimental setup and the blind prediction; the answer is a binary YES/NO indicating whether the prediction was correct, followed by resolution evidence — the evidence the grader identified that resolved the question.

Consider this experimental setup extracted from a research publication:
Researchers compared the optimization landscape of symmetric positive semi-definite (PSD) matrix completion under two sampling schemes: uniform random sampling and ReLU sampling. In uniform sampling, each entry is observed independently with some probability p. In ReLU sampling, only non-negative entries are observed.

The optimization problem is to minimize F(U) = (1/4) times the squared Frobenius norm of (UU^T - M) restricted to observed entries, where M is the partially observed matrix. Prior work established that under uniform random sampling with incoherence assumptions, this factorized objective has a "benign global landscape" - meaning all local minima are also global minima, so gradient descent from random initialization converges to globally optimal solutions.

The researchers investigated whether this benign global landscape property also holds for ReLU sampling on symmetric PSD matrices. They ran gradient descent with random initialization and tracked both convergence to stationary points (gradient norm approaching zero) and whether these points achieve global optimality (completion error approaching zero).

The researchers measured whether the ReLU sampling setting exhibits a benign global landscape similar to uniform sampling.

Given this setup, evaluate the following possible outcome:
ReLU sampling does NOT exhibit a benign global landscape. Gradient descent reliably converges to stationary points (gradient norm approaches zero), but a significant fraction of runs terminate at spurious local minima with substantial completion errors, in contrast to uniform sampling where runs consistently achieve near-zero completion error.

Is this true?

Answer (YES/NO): YES